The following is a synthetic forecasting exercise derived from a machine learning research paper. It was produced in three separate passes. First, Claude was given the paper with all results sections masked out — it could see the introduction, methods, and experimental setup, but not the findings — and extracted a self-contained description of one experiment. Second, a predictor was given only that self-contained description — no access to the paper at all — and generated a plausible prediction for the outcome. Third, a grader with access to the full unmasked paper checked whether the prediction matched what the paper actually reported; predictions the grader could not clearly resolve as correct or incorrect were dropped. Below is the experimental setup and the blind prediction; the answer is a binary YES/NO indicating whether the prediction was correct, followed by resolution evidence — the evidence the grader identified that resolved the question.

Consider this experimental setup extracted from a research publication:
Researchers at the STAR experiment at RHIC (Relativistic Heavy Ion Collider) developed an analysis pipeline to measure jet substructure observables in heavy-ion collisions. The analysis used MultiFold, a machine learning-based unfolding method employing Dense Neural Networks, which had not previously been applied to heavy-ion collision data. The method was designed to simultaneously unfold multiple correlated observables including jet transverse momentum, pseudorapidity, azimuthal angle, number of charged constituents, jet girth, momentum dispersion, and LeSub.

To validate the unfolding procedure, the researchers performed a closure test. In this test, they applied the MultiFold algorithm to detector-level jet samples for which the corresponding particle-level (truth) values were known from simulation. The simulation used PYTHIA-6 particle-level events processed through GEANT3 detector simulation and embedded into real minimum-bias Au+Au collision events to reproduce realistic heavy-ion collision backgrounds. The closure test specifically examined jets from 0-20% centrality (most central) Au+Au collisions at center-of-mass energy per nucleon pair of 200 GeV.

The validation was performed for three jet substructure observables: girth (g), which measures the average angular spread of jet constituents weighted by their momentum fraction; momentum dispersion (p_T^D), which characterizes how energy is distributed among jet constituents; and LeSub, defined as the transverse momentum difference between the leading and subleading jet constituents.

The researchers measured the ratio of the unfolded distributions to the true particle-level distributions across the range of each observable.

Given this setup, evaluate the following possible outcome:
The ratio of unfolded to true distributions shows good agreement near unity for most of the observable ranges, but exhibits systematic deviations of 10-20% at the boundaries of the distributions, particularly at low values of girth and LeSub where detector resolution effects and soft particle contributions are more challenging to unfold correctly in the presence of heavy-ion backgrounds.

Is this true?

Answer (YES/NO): NO